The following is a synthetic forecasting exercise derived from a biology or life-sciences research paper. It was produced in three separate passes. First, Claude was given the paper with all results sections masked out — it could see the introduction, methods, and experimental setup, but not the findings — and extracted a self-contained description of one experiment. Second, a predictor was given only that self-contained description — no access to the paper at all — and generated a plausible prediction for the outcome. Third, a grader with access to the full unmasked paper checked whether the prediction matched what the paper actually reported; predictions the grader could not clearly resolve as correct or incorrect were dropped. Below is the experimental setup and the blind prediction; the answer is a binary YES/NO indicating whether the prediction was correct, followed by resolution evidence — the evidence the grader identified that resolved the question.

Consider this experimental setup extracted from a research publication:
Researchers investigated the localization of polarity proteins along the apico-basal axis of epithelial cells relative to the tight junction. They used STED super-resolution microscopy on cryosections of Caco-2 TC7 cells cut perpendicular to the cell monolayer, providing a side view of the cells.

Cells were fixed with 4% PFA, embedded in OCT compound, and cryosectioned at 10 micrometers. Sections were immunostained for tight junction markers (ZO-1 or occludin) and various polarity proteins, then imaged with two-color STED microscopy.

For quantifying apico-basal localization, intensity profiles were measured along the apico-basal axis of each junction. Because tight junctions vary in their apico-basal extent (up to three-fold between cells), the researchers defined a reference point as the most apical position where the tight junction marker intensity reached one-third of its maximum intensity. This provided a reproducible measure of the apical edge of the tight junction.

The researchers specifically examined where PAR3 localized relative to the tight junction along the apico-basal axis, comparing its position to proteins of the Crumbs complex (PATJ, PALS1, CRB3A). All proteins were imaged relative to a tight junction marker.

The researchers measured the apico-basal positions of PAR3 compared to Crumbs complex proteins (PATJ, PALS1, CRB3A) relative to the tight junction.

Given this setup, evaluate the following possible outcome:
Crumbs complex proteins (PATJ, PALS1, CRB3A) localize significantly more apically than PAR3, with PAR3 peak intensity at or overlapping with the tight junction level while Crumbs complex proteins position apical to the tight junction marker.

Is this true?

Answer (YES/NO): YES